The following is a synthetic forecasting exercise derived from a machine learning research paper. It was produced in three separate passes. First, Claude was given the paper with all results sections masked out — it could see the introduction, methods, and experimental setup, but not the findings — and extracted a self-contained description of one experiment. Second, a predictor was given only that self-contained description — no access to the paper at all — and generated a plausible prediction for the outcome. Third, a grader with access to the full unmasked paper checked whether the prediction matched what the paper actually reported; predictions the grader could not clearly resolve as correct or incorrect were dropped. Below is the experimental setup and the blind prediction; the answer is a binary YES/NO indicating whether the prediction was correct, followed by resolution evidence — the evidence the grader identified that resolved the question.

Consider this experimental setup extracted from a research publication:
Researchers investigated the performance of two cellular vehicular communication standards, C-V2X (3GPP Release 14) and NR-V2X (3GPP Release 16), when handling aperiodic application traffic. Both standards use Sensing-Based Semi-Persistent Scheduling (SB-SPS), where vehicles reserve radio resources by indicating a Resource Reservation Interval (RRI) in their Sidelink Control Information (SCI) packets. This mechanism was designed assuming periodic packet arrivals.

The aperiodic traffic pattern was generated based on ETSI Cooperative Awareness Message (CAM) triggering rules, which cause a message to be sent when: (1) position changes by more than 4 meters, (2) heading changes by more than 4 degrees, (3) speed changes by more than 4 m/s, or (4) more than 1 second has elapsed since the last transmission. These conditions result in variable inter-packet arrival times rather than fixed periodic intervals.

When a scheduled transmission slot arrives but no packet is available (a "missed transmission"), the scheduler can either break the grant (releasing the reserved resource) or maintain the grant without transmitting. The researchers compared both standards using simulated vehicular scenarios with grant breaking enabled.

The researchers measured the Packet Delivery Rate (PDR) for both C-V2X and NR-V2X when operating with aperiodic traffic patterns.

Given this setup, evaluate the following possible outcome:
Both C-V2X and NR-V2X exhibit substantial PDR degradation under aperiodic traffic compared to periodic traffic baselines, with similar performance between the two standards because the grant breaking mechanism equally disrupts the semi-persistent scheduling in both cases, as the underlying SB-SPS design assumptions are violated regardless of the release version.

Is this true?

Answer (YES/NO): NO